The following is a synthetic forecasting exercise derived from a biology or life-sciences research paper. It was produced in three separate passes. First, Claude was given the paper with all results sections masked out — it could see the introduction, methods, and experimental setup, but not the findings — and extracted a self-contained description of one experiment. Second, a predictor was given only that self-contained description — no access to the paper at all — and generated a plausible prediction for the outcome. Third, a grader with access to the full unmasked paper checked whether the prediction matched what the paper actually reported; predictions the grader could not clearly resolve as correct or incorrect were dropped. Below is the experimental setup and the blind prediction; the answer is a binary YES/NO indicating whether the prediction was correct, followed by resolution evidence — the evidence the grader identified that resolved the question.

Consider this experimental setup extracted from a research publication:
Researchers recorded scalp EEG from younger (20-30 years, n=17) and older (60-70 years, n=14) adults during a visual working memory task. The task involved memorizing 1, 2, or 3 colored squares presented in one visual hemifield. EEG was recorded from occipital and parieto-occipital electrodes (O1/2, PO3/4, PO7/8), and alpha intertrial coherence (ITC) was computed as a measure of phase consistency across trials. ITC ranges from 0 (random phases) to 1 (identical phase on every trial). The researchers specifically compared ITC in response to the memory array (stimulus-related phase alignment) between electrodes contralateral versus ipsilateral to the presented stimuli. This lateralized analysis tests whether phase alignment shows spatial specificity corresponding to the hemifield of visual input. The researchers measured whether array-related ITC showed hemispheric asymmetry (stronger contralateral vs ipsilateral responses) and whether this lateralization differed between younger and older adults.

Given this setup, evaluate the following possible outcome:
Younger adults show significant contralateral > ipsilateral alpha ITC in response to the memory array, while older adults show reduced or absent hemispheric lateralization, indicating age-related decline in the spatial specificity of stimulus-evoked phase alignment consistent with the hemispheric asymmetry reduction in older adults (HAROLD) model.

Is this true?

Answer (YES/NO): NO